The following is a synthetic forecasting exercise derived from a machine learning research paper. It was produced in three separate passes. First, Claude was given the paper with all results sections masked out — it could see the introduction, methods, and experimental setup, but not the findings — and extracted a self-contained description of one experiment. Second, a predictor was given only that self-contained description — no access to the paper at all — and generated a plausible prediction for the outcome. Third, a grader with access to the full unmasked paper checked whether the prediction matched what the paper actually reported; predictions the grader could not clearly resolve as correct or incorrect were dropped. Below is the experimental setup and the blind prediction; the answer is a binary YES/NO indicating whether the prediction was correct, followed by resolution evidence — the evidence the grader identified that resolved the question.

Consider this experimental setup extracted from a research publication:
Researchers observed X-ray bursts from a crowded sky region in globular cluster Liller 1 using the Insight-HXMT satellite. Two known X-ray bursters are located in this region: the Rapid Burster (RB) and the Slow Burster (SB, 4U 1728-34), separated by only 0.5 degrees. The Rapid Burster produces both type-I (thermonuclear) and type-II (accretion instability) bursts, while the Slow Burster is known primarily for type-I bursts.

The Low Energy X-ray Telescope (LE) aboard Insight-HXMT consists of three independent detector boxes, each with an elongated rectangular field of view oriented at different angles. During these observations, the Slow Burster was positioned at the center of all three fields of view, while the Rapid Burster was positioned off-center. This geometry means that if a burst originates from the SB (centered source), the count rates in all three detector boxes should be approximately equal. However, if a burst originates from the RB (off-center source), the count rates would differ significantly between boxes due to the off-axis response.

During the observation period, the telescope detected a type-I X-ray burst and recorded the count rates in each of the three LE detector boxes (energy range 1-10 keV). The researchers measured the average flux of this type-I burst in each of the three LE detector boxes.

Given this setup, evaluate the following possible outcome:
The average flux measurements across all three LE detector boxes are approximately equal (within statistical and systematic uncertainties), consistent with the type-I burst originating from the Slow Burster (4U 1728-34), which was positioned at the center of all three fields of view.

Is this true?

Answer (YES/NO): YES